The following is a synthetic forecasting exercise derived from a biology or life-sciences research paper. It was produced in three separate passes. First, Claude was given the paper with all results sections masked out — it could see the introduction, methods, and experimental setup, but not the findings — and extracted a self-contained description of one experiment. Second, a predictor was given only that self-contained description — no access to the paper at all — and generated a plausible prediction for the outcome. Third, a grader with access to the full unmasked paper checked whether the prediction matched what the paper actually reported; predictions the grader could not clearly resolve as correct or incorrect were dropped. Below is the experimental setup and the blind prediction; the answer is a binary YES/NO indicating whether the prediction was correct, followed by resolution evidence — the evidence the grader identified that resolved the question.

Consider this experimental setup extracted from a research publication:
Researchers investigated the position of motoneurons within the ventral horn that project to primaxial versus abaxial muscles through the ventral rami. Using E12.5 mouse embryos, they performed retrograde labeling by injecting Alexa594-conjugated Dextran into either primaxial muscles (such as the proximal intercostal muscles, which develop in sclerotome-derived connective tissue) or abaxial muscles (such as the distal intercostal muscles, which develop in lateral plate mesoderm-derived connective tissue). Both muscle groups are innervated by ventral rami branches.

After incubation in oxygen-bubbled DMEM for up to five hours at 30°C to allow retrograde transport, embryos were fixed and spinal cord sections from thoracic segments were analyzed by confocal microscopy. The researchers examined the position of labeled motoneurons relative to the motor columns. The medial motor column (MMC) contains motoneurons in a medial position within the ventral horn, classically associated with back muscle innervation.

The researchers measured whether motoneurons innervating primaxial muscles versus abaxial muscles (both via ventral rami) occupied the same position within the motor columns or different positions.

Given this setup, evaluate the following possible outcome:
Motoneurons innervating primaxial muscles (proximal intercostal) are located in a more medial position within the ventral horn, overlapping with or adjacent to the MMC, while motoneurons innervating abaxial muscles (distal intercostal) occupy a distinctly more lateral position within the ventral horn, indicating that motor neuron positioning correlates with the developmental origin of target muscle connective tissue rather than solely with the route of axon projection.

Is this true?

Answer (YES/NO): YES